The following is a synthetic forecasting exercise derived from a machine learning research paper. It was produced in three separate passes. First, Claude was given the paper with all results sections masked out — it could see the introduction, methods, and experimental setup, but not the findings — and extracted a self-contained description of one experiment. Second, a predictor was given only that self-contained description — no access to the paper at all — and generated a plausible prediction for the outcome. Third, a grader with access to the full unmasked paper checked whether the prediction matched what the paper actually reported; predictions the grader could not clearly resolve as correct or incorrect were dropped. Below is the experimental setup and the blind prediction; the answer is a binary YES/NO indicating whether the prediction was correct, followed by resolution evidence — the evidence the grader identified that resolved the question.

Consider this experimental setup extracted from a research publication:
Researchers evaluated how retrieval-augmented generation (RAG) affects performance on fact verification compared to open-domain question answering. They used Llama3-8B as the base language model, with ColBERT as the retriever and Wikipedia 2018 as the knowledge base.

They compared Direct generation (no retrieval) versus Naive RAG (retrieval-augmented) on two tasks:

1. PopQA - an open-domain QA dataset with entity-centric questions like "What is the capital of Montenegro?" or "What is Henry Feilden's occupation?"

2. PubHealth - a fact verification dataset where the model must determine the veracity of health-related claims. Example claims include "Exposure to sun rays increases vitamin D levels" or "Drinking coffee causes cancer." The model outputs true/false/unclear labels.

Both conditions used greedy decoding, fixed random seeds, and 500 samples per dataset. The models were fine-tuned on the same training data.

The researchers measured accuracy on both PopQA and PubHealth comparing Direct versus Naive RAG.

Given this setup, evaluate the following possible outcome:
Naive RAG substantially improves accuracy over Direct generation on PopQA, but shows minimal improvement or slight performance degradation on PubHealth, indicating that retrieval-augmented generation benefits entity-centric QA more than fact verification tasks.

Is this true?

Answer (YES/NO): YES